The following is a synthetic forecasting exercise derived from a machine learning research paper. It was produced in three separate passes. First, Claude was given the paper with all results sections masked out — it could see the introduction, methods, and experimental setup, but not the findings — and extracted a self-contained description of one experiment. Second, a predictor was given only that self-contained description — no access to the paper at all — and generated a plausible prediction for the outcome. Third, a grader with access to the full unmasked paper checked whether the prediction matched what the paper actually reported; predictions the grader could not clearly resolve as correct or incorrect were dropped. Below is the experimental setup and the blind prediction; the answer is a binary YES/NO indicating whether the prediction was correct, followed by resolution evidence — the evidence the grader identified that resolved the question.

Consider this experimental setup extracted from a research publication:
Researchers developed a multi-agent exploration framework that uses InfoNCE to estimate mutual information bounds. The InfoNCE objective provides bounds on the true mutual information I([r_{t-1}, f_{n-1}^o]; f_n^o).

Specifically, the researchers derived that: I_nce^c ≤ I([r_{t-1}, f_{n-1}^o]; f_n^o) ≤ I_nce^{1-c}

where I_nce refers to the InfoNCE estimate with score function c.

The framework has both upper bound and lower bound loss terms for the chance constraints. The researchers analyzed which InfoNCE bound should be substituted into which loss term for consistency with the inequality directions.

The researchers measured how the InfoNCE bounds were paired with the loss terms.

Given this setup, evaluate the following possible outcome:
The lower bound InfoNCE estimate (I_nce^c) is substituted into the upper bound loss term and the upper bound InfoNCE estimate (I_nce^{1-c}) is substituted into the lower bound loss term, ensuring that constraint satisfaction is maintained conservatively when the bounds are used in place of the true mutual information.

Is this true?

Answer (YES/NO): YES